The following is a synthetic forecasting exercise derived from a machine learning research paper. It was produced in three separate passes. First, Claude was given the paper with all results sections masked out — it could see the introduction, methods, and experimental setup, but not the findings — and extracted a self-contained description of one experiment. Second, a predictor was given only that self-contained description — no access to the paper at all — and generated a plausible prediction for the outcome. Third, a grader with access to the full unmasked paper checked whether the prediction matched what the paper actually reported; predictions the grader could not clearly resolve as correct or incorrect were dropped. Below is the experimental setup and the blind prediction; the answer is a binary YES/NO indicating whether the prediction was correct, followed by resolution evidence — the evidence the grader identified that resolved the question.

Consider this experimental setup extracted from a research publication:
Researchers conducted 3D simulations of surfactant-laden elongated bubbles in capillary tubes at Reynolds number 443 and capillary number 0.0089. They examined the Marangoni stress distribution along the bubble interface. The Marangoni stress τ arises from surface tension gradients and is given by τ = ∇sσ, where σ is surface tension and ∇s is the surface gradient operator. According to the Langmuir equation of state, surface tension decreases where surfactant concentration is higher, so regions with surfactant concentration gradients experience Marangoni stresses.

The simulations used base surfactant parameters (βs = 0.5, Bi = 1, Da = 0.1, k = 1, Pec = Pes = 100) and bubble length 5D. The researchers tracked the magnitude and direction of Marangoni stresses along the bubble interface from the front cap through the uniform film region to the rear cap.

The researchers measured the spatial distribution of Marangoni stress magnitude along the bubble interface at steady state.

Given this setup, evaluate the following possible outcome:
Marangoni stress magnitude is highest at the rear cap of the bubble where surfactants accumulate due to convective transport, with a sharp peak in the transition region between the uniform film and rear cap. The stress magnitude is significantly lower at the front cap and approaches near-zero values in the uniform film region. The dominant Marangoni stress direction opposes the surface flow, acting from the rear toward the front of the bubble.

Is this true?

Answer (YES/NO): YES